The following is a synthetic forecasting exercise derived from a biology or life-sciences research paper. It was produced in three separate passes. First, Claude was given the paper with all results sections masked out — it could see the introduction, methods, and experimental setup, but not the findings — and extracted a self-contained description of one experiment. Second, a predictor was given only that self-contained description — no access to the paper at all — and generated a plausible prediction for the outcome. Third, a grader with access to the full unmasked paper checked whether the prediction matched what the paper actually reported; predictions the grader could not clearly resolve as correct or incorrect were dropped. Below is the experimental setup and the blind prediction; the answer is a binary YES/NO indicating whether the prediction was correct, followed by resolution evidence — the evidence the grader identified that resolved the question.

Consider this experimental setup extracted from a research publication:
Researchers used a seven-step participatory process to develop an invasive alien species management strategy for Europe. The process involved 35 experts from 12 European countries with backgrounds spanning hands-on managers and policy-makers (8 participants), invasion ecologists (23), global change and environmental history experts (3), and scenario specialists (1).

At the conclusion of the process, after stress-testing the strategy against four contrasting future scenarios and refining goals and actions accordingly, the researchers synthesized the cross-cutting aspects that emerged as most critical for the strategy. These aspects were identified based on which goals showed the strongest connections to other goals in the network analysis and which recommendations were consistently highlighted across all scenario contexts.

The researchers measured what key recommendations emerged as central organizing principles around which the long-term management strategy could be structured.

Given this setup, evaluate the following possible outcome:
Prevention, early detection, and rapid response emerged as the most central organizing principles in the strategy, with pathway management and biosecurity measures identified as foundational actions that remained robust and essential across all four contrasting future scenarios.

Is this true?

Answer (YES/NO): NO